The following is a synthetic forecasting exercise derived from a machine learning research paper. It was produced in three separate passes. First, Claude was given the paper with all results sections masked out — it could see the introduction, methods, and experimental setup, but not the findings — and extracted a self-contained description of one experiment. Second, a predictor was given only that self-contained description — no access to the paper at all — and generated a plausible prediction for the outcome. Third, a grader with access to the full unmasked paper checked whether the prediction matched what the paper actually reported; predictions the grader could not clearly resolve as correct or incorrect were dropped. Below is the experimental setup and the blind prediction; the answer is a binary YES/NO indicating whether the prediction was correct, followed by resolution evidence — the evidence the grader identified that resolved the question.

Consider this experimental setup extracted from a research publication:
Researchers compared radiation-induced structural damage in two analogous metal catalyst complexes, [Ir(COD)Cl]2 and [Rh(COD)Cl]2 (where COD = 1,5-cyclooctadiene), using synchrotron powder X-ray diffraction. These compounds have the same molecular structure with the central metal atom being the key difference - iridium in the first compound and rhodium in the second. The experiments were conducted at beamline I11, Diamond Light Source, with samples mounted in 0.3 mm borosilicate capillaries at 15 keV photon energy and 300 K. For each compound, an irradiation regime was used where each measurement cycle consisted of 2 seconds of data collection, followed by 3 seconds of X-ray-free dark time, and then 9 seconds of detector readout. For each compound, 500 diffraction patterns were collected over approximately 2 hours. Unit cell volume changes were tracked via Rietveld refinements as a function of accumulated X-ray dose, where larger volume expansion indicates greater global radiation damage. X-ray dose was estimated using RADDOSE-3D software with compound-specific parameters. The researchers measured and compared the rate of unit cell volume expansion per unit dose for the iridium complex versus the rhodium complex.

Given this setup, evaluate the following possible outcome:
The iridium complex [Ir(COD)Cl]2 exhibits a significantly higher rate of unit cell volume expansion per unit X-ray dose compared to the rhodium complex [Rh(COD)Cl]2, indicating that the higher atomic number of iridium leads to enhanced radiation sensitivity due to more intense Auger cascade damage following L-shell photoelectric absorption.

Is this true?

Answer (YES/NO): YES